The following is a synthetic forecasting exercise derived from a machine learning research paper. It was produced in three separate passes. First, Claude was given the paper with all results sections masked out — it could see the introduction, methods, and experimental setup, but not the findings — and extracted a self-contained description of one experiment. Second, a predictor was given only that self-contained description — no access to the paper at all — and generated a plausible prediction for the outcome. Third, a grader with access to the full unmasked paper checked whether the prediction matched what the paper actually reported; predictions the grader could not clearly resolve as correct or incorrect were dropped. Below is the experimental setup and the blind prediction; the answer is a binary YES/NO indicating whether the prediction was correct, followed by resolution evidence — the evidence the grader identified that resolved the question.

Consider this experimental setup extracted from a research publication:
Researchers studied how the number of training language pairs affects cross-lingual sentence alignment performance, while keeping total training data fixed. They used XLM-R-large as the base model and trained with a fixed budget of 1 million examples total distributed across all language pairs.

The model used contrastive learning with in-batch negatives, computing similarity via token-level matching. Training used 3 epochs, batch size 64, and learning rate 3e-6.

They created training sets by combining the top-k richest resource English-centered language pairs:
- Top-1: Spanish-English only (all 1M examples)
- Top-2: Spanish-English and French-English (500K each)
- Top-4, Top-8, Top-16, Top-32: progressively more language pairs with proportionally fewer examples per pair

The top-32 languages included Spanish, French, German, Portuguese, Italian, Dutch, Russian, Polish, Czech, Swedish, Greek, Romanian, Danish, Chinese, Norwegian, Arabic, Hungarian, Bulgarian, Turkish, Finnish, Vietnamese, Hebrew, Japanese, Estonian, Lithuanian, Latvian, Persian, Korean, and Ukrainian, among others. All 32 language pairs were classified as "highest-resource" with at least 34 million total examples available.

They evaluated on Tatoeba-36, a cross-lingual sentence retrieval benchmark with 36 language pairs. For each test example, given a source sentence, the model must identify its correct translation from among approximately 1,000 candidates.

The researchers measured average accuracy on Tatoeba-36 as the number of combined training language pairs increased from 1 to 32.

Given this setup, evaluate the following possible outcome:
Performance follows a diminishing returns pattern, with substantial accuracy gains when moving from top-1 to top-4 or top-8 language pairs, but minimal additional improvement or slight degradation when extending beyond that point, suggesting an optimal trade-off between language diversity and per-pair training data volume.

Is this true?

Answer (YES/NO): NO